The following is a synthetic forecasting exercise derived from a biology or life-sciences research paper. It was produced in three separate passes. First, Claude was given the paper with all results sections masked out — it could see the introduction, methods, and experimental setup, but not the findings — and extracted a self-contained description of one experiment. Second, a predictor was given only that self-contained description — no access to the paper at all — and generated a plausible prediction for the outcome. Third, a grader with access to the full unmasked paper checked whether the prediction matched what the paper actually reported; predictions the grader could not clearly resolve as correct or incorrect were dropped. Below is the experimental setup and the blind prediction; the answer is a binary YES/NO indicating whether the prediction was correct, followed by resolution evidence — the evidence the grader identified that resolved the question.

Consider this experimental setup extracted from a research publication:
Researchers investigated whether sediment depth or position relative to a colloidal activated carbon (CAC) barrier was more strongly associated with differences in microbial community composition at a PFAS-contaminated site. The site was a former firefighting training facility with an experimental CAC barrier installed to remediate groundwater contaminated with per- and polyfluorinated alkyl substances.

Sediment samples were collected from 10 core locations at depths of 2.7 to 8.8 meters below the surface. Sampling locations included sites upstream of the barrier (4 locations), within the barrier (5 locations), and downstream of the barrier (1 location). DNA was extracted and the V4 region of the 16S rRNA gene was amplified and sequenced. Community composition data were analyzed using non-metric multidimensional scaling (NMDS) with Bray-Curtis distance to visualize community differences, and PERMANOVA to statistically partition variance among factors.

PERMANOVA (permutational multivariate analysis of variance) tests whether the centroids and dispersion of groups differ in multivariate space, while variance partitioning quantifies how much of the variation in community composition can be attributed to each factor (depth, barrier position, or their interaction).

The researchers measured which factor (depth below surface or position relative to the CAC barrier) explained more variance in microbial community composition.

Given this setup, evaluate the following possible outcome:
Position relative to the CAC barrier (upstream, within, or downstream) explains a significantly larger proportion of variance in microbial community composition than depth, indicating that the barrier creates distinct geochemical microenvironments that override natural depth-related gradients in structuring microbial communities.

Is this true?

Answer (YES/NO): NO